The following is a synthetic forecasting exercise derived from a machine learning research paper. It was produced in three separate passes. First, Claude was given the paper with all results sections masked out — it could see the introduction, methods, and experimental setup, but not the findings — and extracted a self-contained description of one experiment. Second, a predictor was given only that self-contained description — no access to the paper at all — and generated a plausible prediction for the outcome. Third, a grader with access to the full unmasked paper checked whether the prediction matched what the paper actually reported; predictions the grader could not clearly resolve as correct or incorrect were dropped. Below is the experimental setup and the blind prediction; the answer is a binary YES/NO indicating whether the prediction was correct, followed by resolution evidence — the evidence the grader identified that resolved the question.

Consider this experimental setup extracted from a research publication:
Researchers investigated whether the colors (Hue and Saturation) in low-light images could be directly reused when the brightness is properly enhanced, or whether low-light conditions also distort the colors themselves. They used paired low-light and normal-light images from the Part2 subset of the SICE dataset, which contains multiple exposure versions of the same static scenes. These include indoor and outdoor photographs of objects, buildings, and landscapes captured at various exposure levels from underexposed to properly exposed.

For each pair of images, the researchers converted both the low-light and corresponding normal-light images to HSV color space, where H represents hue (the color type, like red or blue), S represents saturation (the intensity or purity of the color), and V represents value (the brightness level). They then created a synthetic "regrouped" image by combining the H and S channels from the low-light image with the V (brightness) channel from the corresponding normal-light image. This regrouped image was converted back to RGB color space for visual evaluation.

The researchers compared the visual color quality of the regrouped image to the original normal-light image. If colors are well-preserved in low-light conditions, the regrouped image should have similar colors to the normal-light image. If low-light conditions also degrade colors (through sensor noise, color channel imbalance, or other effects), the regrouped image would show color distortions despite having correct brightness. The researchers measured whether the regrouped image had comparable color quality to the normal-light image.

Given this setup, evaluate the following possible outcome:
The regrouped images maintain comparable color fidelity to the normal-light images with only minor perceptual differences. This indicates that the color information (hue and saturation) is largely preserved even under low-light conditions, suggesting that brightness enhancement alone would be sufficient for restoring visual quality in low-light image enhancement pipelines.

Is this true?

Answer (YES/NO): YES